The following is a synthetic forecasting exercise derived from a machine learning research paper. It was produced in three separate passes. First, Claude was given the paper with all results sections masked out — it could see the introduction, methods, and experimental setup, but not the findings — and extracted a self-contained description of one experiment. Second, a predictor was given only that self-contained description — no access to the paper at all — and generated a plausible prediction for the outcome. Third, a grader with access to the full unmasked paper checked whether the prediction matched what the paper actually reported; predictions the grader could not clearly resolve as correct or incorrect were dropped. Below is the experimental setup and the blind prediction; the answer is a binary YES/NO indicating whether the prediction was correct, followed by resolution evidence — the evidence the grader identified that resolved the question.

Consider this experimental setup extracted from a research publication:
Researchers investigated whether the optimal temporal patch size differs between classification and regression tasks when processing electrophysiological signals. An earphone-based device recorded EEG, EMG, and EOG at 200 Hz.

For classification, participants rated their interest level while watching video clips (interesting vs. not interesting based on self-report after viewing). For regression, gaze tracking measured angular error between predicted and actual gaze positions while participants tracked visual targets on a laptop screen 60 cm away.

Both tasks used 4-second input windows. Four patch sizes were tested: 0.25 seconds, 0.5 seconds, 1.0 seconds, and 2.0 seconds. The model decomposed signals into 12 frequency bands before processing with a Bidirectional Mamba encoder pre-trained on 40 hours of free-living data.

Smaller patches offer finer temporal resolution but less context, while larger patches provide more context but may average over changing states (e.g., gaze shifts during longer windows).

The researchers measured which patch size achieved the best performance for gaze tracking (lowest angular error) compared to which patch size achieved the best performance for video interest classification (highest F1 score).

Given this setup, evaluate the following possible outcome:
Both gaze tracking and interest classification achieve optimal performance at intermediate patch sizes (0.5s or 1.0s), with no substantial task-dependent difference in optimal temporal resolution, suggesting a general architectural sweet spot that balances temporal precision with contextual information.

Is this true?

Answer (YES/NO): NO